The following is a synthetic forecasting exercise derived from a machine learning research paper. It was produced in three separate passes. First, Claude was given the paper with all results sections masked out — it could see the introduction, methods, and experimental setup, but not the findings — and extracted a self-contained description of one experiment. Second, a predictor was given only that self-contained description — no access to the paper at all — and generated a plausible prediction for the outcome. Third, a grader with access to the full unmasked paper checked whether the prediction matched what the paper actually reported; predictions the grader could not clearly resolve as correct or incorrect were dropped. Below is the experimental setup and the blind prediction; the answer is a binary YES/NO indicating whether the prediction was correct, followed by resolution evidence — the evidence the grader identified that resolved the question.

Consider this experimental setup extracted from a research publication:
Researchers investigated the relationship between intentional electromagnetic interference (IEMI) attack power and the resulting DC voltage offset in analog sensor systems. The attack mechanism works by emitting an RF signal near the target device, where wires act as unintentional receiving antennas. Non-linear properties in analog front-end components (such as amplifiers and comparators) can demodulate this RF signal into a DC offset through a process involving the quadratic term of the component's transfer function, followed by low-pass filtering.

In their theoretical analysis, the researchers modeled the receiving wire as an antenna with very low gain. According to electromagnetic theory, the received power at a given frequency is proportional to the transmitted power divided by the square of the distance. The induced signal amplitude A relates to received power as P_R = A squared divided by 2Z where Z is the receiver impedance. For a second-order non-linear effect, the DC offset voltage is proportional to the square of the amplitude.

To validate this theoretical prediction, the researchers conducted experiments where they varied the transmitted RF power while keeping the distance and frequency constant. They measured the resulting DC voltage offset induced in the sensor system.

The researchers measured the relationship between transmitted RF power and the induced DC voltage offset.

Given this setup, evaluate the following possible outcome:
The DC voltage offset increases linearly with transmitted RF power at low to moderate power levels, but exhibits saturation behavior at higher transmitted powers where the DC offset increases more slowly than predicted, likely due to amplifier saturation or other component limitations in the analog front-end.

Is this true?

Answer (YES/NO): NO